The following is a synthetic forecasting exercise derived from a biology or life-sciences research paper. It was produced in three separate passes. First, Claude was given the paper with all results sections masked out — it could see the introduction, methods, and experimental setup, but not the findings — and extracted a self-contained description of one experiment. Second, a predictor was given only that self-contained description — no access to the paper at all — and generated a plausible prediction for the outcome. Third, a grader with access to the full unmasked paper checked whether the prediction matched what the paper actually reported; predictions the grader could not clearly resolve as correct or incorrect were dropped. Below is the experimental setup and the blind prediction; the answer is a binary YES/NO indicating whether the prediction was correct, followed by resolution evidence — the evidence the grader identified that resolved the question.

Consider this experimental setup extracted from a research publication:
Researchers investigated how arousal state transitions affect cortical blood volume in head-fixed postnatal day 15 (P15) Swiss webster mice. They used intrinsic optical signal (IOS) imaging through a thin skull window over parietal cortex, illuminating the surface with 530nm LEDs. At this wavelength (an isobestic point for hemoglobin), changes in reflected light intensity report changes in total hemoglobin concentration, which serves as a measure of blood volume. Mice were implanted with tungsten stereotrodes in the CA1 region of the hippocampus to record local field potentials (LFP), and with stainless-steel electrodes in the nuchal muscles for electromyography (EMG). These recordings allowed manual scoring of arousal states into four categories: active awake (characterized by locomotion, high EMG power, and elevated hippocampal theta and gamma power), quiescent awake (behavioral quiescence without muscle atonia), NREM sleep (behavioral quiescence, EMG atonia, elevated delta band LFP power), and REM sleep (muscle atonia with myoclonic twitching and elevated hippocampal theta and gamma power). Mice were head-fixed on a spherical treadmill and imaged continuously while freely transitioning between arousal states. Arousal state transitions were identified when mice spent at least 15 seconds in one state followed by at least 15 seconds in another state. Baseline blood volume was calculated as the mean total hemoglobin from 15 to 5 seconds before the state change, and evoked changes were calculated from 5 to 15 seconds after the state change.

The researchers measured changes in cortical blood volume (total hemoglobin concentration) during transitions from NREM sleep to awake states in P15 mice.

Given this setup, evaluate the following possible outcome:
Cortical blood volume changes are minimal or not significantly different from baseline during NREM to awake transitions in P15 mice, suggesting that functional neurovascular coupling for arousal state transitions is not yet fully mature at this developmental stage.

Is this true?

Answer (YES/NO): NO